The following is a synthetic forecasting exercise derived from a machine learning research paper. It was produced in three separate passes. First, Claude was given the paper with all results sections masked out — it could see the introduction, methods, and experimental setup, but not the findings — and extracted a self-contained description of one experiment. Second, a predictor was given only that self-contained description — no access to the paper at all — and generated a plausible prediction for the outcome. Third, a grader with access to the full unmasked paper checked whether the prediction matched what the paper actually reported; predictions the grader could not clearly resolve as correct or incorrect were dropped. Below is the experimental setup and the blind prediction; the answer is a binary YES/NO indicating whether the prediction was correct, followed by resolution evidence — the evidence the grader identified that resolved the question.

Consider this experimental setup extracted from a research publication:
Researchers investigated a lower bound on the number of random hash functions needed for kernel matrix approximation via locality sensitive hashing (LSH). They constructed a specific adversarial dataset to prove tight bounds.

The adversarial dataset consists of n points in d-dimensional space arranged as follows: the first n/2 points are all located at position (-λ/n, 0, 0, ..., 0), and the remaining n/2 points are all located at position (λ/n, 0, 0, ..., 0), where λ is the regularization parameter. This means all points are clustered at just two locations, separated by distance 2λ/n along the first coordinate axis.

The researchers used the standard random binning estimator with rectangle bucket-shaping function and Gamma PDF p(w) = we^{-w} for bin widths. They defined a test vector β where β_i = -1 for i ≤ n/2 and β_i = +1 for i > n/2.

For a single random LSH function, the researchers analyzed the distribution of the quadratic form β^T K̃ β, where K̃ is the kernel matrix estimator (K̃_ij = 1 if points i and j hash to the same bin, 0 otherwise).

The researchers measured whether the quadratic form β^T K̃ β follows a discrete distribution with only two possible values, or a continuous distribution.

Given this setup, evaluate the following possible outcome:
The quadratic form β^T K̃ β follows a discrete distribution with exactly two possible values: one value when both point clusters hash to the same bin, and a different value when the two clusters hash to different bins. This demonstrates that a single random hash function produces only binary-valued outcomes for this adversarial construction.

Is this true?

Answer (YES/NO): YES